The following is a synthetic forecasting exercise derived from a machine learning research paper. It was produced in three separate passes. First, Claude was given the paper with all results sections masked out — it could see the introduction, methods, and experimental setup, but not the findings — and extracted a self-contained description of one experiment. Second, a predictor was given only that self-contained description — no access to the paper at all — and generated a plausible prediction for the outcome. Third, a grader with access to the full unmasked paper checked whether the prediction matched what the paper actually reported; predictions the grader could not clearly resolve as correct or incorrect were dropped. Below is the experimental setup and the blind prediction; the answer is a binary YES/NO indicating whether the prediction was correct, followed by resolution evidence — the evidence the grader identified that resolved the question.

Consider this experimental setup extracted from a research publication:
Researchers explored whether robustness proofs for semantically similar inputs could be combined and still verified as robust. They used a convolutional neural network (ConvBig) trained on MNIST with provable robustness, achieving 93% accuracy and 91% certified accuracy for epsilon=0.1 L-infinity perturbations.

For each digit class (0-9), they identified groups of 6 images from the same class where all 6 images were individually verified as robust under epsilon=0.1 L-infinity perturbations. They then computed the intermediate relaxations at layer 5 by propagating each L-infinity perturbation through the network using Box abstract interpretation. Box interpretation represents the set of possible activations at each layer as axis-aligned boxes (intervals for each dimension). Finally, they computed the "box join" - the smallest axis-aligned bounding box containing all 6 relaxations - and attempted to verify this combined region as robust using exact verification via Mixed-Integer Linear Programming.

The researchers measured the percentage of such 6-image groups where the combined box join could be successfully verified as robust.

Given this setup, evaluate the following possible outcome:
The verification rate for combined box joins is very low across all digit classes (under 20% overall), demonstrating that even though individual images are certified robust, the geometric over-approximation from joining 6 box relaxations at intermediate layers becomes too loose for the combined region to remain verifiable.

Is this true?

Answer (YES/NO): NO